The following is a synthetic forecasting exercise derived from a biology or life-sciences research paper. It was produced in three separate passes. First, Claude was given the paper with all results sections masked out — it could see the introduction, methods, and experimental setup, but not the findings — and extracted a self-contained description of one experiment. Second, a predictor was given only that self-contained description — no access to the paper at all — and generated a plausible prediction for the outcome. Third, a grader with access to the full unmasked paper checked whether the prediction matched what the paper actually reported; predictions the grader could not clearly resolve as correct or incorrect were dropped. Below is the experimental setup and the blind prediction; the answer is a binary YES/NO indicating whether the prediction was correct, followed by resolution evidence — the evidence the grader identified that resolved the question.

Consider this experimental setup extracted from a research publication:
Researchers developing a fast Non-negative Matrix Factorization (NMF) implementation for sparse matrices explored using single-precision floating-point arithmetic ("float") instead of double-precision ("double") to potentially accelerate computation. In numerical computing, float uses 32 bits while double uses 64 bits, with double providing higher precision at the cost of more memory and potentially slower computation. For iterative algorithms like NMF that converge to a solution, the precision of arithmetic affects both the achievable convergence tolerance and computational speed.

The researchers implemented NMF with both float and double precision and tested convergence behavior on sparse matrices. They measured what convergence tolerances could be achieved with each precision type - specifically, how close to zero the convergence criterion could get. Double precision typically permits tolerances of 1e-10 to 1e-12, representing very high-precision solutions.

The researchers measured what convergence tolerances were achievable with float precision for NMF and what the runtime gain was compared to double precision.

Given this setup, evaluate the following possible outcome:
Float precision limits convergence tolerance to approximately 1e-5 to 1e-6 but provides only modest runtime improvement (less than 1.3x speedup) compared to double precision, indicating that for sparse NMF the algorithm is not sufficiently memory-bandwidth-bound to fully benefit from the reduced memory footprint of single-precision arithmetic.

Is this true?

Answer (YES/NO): YES